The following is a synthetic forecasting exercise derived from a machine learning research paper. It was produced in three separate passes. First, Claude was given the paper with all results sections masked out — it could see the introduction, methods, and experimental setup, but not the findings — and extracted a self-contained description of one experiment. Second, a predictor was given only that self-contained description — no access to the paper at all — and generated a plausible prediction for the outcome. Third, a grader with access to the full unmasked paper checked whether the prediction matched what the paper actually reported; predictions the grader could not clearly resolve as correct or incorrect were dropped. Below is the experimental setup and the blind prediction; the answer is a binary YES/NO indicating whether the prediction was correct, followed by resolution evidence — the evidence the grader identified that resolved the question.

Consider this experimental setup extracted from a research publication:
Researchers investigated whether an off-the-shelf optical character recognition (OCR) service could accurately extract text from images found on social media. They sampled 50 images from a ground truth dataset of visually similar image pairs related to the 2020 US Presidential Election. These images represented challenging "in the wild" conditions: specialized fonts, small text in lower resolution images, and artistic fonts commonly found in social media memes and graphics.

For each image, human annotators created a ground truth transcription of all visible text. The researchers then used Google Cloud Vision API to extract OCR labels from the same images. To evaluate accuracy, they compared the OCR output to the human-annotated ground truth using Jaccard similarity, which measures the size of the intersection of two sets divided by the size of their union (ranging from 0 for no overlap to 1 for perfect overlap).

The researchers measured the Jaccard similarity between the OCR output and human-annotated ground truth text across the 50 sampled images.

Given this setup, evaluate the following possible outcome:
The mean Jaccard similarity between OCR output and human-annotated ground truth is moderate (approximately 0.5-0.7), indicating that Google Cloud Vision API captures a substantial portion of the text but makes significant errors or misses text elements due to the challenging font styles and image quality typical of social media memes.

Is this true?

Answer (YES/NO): NO